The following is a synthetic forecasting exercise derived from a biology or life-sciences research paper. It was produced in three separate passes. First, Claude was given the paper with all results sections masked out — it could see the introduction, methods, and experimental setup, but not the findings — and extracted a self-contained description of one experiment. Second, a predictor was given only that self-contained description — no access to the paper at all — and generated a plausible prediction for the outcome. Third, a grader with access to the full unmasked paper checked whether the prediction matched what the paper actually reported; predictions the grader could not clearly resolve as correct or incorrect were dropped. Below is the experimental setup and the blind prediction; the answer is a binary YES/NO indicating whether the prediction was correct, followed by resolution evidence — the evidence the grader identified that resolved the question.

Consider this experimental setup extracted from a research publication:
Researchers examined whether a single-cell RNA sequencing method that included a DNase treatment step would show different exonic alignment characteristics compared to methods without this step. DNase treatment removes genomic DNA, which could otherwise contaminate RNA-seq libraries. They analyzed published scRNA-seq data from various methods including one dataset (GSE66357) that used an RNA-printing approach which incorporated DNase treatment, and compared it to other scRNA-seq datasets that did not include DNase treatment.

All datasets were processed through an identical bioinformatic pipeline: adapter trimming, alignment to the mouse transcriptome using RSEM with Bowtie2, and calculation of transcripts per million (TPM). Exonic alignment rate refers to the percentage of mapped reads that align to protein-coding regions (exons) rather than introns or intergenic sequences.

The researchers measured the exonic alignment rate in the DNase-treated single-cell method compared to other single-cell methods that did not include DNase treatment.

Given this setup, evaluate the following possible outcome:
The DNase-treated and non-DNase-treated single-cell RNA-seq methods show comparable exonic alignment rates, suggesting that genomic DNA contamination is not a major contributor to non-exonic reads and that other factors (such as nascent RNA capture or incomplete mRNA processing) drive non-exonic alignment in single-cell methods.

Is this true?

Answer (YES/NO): NO